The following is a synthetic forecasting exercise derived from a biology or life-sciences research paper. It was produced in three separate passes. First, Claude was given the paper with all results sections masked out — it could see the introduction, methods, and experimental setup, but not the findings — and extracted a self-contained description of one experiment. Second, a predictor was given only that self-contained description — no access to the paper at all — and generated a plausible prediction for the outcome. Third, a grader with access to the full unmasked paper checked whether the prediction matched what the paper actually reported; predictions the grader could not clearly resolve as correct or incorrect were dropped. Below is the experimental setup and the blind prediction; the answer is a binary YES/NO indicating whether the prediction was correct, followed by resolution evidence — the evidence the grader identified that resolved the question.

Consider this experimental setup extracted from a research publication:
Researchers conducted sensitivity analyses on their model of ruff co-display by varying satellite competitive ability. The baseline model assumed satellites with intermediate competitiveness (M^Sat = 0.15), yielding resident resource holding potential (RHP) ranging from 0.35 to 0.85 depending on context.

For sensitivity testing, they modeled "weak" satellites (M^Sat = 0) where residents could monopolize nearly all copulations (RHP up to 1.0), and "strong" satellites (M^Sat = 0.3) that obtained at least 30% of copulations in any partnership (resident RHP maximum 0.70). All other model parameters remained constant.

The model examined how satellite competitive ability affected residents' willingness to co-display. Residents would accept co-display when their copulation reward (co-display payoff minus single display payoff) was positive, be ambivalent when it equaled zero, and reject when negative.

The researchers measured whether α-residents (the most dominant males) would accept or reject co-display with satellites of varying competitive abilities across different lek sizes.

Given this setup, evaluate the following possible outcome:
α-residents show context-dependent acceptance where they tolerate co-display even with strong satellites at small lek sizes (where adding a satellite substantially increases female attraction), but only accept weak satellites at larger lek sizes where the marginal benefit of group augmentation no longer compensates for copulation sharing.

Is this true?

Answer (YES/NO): NO